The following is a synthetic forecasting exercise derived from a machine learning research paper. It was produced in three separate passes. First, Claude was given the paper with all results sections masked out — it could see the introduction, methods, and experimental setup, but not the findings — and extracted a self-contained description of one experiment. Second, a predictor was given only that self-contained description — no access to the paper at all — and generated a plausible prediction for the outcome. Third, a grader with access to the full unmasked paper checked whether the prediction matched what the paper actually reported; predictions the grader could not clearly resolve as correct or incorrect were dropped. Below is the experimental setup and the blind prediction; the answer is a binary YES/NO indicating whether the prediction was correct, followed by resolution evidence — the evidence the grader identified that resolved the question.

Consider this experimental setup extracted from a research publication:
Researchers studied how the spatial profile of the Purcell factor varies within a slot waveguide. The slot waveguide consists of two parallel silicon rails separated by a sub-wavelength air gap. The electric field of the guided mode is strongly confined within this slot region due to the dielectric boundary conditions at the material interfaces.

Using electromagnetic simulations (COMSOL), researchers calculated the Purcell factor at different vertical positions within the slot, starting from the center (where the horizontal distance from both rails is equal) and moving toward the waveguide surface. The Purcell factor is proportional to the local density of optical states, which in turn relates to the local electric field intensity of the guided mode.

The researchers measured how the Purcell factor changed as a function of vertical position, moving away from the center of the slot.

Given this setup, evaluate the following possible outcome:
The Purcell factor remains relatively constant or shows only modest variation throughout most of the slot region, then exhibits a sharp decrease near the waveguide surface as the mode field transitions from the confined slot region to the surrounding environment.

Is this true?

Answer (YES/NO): NO